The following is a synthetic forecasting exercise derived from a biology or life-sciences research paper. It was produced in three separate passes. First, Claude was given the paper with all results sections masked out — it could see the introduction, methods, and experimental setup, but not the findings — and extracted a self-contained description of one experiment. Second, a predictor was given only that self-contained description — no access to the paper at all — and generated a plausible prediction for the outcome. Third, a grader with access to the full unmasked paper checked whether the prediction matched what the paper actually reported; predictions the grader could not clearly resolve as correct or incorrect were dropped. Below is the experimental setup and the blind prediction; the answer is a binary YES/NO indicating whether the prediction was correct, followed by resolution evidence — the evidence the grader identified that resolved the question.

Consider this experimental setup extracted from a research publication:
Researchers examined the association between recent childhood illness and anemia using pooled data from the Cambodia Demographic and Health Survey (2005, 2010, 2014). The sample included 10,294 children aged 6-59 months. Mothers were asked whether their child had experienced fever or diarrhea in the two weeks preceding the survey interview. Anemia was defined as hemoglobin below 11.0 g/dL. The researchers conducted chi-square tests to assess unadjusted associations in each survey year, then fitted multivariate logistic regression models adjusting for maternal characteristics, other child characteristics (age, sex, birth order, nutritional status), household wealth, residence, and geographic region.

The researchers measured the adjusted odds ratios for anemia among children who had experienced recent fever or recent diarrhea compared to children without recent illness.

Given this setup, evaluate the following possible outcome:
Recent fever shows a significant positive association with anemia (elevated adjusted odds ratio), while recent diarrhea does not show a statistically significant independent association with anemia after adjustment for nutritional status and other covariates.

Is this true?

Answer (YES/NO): YES